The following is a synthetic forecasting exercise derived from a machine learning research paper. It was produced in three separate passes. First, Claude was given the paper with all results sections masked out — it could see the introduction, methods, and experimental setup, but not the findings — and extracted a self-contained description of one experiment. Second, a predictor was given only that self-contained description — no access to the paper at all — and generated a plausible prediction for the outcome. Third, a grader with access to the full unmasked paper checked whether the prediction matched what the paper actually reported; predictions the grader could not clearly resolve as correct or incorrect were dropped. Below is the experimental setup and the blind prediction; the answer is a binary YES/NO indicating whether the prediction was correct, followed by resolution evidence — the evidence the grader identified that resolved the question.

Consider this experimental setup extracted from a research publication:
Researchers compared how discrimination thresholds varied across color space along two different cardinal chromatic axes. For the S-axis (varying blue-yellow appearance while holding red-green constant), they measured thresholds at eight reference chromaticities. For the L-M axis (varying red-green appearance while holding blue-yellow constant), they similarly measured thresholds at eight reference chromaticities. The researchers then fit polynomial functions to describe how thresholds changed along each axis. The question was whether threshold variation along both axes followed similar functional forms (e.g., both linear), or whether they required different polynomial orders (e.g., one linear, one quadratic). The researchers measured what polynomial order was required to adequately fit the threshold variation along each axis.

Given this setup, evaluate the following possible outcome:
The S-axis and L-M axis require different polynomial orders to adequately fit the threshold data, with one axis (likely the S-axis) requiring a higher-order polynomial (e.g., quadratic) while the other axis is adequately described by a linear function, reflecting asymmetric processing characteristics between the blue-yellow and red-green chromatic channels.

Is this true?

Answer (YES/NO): NO